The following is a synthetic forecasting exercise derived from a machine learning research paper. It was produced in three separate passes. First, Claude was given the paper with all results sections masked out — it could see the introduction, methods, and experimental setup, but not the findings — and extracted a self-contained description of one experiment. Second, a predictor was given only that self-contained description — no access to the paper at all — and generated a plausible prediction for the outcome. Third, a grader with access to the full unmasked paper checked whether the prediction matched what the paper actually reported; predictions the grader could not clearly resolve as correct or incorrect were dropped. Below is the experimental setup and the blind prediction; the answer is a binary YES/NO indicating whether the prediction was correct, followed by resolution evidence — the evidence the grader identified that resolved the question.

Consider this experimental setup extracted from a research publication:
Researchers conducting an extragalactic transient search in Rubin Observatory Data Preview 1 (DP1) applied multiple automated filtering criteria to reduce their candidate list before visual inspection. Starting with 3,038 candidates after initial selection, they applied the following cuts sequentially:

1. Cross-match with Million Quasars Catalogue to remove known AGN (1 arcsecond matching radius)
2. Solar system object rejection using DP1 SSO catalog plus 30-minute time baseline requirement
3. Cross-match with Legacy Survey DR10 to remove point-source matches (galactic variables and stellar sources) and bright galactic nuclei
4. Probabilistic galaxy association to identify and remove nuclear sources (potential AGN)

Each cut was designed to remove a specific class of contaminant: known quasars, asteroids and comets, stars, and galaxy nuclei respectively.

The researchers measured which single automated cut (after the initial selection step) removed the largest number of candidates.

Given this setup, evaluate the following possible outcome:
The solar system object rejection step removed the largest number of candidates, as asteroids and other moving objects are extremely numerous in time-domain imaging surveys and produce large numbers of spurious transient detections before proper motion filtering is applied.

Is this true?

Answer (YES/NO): NO